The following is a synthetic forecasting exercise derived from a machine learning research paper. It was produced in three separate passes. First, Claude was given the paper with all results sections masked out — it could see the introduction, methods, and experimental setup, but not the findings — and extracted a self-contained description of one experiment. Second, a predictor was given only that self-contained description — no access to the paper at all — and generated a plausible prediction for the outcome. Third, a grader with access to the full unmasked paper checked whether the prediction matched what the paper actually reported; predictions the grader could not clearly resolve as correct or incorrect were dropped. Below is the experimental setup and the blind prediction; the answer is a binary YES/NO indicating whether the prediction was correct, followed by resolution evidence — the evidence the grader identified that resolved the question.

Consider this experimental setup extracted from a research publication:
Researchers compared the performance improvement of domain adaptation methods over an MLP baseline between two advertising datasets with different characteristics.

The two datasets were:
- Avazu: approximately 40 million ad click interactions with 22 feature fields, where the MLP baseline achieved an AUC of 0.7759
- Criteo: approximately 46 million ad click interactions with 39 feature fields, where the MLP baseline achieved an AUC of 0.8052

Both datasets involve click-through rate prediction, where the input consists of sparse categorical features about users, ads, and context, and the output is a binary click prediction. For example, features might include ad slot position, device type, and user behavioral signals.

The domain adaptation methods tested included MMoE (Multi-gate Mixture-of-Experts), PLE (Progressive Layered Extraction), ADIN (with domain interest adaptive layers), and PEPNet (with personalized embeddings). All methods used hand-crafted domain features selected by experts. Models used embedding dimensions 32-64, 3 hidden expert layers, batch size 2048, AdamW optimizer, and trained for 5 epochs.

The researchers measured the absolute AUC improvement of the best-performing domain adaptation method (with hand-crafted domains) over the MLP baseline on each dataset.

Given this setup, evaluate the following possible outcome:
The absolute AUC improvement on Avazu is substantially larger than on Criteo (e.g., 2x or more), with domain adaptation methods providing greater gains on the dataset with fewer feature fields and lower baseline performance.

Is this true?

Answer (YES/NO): YES